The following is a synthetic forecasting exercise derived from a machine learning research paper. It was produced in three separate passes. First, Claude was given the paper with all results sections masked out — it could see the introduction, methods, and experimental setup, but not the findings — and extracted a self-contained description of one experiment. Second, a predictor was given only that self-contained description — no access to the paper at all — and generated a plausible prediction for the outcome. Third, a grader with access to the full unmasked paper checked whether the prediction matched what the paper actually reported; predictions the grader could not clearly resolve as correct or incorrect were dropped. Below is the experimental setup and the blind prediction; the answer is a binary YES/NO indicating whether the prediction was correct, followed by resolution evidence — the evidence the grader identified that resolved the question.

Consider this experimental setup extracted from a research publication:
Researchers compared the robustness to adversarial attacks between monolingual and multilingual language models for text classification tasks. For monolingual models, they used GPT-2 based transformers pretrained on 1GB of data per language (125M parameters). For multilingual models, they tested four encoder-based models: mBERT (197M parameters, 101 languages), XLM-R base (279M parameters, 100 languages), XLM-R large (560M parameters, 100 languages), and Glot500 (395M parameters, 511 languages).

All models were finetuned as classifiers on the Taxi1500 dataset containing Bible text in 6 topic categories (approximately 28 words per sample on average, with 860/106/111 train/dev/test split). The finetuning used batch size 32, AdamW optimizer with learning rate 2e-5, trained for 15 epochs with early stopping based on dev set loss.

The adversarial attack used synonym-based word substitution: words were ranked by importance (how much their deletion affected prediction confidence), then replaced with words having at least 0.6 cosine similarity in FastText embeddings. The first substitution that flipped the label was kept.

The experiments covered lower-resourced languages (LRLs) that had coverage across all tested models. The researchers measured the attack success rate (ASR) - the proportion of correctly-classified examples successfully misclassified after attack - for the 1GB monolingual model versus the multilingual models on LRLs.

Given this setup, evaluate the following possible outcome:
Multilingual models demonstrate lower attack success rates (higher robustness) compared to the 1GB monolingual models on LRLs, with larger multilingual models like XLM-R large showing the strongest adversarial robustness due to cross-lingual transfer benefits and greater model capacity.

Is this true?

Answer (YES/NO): NO